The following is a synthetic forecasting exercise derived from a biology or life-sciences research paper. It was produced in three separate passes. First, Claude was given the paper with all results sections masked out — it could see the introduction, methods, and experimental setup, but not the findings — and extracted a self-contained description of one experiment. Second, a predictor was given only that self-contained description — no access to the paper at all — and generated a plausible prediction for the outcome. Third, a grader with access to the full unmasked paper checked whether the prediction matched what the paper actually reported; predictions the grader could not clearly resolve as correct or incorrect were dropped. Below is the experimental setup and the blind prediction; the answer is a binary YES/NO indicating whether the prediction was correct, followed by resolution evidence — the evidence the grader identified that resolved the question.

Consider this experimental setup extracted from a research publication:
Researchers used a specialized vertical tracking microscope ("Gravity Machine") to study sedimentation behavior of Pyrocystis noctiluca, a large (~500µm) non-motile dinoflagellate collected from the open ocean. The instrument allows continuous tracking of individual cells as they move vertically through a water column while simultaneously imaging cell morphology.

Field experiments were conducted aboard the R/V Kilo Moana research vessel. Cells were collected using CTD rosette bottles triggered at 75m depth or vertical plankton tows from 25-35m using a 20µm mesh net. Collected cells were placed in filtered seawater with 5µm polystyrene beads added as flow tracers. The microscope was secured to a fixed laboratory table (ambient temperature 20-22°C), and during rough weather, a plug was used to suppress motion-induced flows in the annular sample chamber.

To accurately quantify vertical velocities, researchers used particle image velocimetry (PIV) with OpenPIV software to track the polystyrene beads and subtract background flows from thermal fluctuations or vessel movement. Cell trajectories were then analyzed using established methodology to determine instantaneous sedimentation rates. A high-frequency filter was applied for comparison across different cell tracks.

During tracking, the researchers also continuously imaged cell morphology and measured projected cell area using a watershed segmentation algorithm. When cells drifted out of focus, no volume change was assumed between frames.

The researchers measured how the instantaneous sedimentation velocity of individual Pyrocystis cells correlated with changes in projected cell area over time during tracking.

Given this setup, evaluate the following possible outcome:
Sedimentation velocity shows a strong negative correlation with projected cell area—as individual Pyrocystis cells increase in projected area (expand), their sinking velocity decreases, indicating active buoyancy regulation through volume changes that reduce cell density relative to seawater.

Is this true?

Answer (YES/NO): YES